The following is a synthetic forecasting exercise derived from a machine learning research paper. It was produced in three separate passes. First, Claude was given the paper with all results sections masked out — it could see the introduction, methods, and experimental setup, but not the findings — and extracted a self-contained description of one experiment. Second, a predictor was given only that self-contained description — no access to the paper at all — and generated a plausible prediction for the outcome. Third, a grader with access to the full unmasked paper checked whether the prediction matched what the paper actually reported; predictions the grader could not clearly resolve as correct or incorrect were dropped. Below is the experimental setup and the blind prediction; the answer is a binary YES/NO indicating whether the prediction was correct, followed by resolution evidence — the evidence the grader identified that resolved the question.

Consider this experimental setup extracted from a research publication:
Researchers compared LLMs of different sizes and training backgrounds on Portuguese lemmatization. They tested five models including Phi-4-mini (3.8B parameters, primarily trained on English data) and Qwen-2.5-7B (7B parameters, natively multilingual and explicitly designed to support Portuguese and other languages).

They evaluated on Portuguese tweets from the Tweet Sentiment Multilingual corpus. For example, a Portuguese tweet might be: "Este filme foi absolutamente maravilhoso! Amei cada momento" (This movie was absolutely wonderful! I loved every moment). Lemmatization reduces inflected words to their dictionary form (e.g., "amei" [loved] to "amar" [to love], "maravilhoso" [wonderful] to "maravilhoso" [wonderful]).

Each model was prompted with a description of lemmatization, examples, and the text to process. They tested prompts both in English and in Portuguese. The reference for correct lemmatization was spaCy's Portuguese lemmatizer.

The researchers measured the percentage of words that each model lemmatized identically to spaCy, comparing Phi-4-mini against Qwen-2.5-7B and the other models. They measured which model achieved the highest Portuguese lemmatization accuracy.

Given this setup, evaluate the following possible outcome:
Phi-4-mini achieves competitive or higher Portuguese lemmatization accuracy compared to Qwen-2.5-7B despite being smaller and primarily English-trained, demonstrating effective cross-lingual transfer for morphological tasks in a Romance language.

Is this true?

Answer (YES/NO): YES